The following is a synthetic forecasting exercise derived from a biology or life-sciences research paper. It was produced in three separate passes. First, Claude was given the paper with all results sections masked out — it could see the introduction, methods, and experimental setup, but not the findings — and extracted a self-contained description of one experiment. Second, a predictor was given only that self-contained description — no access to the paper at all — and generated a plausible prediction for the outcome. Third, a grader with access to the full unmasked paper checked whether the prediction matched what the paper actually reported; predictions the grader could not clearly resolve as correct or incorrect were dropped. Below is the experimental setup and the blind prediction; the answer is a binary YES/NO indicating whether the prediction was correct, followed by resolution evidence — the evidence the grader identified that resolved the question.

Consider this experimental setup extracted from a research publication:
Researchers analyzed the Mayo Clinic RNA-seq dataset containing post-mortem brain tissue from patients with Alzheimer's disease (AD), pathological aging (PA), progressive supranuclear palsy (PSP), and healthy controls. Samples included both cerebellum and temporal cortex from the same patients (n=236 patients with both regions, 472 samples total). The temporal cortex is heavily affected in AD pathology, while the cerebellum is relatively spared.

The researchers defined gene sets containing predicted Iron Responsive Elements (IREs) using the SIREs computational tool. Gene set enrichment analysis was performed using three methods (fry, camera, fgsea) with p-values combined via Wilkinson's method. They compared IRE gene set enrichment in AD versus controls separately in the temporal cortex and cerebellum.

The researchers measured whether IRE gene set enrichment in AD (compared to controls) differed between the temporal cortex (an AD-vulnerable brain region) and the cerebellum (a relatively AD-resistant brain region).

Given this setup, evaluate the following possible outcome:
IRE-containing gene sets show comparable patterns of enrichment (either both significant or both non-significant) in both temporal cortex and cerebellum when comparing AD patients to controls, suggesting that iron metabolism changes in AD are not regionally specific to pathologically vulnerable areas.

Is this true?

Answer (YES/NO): NO